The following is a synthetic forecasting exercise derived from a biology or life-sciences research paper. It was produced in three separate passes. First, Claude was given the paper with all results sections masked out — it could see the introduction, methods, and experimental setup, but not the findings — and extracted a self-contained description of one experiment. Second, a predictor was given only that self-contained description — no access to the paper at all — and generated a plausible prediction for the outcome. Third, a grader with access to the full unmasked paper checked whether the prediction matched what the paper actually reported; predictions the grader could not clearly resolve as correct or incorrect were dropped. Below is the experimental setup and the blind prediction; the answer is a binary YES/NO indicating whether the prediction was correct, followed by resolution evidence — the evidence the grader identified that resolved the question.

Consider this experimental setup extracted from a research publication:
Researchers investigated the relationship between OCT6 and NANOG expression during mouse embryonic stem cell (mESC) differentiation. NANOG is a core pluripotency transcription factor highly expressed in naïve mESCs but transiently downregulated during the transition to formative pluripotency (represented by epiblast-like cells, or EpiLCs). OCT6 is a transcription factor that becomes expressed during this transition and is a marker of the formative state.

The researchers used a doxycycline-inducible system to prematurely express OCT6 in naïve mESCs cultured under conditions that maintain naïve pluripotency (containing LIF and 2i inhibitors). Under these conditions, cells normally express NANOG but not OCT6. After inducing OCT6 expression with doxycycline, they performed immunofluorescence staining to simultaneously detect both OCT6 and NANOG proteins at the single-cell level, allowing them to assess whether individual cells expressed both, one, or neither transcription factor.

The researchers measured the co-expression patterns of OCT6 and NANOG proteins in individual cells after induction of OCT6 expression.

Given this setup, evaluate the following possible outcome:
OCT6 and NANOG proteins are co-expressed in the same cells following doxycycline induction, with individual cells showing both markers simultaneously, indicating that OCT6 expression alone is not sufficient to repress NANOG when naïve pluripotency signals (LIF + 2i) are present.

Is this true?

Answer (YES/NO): NO